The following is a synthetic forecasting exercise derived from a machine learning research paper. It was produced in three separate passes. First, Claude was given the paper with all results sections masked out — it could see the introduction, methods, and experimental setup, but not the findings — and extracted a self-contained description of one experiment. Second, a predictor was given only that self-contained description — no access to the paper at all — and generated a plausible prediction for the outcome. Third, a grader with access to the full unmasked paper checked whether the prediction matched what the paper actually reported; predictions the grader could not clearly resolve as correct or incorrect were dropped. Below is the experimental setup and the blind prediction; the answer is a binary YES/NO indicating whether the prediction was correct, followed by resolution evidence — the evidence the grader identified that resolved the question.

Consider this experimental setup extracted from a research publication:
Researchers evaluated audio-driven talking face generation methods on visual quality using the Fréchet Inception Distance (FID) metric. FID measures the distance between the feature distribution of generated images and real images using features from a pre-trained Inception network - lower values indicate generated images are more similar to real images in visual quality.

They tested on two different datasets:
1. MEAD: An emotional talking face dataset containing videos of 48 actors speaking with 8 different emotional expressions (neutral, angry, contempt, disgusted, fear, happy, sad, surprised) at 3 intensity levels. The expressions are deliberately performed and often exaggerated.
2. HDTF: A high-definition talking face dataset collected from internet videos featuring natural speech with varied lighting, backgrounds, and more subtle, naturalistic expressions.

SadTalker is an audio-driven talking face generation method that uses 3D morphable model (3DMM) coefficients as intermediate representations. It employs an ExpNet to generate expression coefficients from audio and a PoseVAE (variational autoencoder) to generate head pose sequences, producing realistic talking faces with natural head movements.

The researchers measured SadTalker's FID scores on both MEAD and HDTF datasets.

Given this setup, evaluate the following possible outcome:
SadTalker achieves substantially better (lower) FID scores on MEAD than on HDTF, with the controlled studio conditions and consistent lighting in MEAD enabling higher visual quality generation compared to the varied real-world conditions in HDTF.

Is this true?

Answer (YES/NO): NO